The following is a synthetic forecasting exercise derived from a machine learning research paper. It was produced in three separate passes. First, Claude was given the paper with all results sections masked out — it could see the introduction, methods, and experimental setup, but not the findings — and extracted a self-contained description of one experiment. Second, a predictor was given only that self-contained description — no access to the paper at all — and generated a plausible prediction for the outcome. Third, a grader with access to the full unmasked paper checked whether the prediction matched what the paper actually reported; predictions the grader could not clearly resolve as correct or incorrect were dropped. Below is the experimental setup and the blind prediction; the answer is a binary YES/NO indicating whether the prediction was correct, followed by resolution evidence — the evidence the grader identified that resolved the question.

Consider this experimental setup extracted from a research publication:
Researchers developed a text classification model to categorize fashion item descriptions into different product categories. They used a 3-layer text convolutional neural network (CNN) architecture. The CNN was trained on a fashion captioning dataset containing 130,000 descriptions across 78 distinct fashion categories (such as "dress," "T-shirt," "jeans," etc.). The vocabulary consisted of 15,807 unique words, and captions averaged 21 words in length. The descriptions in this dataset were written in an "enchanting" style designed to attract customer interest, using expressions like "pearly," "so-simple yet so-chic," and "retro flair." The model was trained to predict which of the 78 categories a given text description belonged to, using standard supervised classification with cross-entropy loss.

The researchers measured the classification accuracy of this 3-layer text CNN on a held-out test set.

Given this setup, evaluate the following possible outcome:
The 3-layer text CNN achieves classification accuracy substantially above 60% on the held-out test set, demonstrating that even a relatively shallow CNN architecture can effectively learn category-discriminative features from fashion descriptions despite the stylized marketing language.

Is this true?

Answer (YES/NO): YES